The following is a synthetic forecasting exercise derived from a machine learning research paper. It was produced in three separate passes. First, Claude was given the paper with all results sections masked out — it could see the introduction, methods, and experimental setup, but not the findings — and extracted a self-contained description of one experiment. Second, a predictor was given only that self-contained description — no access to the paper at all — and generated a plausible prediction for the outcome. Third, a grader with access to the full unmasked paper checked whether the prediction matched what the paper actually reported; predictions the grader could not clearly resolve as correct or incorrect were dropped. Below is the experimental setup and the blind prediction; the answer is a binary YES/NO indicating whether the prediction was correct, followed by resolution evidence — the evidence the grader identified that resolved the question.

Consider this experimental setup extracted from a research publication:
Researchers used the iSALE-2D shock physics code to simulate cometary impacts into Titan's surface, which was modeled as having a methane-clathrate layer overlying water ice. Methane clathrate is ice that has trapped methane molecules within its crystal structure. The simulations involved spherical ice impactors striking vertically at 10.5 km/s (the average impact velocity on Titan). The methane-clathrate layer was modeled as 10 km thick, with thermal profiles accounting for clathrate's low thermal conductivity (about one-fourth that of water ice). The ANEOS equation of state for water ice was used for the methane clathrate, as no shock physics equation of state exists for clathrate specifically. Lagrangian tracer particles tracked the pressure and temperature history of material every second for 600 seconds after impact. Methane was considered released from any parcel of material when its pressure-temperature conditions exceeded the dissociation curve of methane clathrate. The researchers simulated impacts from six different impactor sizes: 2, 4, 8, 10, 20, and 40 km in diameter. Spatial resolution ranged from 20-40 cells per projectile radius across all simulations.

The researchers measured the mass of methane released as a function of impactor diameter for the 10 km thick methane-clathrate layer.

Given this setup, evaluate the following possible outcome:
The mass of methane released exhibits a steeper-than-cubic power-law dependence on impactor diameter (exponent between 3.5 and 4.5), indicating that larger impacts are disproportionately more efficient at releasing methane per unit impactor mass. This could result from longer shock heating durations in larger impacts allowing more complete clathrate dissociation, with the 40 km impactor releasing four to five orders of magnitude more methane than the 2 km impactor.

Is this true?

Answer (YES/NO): NO